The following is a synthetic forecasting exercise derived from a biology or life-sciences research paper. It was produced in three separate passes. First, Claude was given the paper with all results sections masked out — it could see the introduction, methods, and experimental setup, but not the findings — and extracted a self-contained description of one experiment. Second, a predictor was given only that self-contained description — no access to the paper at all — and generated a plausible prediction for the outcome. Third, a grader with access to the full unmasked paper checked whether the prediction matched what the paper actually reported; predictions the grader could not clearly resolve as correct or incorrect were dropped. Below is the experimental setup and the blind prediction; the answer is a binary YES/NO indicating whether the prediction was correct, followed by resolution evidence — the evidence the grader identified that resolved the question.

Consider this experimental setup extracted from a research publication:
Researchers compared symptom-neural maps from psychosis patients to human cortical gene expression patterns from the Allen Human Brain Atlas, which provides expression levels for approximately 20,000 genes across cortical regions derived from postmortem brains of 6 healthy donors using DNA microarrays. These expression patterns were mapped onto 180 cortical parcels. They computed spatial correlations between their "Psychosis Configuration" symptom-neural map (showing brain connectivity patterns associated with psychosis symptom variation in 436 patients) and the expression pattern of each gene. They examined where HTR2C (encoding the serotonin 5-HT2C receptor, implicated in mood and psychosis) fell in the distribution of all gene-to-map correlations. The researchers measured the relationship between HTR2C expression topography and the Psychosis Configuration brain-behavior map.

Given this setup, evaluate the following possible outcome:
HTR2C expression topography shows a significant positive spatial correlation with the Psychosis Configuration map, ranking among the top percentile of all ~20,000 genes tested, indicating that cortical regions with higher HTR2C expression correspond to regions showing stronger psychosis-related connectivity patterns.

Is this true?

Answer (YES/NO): NO